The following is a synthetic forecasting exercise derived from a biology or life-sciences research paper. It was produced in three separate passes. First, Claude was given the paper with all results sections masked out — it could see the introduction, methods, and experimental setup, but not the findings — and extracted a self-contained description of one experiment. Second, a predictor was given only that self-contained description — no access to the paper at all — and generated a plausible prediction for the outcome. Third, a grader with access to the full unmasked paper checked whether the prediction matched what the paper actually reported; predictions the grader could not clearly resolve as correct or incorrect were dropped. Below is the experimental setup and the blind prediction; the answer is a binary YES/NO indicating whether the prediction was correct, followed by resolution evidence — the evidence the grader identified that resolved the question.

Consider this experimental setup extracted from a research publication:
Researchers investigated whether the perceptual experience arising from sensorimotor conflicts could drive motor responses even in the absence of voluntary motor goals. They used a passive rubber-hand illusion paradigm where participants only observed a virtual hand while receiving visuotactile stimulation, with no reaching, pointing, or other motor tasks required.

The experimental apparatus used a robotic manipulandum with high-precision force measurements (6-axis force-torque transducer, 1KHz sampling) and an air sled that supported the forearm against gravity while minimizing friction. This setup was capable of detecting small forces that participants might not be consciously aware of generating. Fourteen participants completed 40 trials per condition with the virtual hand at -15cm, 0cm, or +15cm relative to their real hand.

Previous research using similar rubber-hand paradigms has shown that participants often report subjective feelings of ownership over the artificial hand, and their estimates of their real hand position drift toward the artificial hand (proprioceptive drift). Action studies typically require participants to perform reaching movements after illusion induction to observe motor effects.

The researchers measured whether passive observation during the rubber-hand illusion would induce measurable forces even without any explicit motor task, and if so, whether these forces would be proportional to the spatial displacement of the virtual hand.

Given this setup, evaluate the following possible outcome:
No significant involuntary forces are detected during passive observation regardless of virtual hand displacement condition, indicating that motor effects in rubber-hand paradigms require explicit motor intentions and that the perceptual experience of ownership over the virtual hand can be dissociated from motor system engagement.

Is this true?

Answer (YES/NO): NO